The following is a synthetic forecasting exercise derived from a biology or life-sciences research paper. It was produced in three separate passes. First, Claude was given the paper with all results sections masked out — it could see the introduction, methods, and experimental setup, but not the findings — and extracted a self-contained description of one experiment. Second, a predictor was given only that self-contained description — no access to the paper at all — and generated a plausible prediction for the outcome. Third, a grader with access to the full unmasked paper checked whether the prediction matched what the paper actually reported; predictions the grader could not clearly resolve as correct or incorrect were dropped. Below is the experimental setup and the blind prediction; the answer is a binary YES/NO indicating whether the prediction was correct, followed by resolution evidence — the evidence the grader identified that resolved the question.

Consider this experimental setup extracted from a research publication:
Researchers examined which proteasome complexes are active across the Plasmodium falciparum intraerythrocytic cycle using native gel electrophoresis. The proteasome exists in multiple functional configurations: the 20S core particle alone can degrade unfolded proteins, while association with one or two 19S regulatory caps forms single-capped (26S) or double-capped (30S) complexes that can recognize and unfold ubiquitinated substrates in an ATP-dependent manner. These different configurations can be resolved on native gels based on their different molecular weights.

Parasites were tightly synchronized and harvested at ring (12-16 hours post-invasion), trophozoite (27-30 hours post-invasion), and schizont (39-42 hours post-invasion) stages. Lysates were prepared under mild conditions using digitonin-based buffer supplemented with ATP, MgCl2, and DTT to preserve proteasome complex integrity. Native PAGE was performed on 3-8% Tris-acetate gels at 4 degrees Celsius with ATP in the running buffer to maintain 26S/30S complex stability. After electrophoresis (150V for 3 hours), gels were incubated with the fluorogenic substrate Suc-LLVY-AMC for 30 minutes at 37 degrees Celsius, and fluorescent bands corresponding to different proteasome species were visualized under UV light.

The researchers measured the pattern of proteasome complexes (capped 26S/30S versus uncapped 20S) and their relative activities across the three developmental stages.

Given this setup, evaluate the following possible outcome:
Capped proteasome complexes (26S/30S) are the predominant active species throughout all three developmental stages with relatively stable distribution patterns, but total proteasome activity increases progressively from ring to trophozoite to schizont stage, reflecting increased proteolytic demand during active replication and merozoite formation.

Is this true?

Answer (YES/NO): NO